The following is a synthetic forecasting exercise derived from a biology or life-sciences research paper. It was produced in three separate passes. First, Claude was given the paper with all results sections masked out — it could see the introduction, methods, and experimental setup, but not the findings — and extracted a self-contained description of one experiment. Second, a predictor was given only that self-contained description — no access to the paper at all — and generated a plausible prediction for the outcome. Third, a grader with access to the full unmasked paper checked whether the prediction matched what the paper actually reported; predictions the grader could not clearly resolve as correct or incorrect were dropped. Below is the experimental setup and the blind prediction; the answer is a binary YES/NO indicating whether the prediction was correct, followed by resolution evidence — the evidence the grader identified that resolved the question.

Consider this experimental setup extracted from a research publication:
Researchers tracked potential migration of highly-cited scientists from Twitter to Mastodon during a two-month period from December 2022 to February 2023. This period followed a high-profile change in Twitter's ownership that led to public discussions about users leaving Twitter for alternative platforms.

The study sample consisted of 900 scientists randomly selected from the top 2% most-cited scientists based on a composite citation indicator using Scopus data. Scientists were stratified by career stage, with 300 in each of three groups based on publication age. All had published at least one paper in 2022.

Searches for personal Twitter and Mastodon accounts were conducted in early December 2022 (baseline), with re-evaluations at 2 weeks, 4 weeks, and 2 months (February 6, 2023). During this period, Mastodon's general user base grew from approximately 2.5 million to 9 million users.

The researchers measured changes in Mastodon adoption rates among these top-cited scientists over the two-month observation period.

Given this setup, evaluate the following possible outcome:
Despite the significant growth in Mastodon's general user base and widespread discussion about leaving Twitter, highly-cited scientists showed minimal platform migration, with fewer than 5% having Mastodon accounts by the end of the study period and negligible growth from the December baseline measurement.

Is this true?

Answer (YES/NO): YES